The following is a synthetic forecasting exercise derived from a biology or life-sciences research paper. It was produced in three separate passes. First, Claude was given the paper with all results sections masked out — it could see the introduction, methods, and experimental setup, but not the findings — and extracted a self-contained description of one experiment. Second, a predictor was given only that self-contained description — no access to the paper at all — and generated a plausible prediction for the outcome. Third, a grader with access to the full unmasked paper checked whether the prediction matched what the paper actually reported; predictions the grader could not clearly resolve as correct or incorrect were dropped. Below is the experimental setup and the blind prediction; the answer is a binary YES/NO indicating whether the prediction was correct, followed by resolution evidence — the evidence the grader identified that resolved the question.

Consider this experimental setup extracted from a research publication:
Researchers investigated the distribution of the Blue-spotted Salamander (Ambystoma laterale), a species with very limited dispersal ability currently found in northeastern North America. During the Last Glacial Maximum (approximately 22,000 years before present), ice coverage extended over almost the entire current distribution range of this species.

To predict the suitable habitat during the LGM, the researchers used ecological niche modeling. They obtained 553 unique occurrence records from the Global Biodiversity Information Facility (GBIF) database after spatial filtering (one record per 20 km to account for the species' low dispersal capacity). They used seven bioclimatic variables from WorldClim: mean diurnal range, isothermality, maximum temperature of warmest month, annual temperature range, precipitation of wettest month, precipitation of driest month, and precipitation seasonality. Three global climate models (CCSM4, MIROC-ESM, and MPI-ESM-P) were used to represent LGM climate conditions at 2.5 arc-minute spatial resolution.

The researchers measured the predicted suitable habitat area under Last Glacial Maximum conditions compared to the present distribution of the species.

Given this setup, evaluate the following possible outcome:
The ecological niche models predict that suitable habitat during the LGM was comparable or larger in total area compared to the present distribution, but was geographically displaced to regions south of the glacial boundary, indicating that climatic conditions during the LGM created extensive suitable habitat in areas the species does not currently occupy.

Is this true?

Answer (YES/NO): NO